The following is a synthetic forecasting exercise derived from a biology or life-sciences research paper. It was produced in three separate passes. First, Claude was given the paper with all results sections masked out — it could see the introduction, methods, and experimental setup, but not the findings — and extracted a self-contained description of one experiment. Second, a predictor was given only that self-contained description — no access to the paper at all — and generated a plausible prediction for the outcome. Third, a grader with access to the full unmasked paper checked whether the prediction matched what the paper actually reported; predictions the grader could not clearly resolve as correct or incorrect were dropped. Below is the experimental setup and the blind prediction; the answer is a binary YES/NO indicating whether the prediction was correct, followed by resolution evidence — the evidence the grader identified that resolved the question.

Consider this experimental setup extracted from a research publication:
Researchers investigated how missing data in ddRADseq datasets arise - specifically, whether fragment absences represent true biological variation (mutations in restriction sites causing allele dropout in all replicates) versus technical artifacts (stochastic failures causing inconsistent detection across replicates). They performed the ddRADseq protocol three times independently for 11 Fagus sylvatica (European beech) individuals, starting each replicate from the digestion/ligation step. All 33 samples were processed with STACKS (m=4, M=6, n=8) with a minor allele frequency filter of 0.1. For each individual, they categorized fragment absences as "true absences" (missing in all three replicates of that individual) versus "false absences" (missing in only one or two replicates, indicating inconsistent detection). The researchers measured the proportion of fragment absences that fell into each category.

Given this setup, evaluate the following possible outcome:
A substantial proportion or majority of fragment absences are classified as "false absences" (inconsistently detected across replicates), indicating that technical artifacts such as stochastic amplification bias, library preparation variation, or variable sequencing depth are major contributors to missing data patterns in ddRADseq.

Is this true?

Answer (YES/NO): NO